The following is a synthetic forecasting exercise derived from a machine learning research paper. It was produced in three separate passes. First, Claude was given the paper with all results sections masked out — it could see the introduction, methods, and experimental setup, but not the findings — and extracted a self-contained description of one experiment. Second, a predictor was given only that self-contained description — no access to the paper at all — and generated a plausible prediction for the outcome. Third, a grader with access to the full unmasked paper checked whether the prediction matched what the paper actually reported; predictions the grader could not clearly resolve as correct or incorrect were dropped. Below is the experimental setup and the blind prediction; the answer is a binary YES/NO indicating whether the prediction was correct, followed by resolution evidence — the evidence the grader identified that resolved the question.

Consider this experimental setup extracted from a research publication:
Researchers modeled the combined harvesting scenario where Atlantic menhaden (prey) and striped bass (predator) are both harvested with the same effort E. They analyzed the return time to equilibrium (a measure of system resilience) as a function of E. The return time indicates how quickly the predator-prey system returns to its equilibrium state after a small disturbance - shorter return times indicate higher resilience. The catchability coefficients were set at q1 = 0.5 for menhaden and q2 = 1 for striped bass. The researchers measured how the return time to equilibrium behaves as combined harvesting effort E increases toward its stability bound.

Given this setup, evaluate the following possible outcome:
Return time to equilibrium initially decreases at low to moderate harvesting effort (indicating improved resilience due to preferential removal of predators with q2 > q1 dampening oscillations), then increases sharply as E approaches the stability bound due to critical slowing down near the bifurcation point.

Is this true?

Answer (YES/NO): NO